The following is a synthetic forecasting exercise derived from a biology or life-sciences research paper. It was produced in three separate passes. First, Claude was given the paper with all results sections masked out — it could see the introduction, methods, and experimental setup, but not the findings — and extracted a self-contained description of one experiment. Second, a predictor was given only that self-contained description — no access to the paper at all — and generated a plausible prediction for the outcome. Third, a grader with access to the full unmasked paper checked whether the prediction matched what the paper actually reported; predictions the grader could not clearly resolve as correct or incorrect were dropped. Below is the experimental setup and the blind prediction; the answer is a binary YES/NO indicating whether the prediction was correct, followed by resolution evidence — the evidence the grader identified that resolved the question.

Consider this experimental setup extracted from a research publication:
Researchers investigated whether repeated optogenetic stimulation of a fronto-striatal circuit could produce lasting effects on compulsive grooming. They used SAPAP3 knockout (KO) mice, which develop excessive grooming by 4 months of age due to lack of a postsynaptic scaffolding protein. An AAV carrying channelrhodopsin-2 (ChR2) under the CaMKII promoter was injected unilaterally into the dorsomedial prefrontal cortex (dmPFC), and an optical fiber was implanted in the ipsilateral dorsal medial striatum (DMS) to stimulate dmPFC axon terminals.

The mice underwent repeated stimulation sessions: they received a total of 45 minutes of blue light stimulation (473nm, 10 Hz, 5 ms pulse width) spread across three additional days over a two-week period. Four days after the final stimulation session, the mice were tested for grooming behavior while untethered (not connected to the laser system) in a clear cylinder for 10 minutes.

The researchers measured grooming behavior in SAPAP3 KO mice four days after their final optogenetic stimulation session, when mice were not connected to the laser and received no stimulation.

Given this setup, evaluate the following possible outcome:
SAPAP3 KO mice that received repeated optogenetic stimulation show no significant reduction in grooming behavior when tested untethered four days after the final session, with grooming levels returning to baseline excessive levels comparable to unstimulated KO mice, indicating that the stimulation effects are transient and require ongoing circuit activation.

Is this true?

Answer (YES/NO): NO